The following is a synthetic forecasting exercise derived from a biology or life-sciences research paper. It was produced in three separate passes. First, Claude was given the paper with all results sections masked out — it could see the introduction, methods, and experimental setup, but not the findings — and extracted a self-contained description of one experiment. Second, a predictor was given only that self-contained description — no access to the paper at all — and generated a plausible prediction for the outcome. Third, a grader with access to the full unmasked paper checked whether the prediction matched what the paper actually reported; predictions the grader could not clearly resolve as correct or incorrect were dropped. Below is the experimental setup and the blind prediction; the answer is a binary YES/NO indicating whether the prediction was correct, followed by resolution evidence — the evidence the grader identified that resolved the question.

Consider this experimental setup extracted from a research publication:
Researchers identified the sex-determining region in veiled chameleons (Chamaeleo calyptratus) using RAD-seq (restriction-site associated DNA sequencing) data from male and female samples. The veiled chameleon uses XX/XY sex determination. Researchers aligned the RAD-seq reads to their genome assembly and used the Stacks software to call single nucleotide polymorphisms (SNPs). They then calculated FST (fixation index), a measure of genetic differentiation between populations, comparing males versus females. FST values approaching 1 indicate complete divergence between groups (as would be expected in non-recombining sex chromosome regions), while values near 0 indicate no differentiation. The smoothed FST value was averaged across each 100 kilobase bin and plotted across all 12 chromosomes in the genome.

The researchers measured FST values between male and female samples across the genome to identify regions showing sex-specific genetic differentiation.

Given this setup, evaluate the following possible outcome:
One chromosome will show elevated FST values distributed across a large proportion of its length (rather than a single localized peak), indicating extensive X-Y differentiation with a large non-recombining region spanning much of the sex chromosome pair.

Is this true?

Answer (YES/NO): NO